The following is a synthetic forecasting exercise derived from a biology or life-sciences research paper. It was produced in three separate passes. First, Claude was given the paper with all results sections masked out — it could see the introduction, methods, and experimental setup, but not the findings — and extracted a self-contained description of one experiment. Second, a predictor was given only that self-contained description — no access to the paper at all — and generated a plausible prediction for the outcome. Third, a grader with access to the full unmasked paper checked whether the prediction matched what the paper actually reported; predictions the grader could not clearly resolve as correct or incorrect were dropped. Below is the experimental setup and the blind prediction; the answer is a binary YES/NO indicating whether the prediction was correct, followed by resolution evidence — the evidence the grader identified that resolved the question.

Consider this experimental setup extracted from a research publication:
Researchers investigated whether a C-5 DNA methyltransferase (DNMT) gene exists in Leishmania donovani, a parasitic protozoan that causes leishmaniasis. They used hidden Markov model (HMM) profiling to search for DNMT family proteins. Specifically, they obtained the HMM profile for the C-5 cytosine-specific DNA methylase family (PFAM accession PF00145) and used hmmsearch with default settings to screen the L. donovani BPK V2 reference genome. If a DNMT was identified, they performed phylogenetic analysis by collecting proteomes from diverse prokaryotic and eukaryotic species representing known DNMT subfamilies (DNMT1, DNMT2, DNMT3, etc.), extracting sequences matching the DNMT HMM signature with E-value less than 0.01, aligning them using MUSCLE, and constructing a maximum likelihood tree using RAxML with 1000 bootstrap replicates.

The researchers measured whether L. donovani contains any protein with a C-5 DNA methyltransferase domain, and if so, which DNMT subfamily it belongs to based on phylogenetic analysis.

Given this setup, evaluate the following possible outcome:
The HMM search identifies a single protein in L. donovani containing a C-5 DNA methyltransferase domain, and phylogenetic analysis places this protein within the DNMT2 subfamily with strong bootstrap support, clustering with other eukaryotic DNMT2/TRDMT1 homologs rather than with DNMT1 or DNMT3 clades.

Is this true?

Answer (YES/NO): NO